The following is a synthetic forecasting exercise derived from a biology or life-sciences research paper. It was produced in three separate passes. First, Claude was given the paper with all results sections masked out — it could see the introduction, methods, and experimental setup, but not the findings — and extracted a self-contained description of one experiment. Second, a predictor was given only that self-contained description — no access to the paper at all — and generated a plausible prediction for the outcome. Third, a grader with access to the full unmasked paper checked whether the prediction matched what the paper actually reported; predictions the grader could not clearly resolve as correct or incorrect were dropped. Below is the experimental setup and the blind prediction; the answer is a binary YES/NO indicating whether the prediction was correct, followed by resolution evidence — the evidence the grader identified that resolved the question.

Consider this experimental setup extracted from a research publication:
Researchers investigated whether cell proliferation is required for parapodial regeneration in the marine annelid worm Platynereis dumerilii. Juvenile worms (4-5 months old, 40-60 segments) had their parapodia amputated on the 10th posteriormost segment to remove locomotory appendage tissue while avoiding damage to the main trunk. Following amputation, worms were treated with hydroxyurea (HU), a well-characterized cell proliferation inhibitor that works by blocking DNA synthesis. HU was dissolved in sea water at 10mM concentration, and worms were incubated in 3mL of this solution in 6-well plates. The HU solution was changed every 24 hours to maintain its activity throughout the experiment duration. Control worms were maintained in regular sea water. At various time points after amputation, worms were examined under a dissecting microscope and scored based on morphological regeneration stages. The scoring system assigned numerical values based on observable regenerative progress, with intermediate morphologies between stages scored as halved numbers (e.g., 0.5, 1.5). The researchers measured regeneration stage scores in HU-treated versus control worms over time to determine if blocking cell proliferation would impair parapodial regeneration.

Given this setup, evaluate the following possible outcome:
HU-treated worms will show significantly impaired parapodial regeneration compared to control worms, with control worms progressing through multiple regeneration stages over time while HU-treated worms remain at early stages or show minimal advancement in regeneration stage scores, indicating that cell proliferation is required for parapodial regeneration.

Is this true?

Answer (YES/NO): YES